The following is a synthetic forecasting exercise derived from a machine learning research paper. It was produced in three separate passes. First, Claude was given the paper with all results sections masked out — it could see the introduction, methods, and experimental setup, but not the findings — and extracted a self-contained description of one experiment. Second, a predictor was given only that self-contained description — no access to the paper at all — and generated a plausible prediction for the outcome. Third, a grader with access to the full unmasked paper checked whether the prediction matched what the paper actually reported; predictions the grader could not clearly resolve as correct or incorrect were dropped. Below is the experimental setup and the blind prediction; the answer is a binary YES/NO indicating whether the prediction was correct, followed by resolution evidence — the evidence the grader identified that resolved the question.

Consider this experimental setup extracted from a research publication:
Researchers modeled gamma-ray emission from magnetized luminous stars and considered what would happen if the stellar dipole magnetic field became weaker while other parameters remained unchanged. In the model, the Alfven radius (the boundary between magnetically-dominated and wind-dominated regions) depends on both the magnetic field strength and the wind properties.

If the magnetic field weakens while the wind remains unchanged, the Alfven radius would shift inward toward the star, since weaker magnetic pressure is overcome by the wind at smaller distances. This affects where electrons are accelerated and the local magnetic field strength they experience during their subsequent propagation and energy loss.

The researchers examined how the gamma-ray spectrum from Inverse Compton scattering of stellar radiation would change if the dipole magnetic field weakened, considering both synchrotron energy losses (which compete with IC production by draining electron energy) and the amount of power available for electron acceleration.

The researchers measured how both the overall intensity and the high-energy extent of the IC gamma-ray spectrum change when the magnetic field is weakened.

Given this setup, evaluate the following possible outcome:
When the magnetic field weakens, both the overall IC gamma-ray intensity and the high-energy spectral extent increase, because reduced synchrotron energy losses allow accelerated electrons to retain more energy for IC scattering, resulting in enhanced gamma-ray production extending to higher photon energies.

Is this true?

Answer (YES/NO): NO